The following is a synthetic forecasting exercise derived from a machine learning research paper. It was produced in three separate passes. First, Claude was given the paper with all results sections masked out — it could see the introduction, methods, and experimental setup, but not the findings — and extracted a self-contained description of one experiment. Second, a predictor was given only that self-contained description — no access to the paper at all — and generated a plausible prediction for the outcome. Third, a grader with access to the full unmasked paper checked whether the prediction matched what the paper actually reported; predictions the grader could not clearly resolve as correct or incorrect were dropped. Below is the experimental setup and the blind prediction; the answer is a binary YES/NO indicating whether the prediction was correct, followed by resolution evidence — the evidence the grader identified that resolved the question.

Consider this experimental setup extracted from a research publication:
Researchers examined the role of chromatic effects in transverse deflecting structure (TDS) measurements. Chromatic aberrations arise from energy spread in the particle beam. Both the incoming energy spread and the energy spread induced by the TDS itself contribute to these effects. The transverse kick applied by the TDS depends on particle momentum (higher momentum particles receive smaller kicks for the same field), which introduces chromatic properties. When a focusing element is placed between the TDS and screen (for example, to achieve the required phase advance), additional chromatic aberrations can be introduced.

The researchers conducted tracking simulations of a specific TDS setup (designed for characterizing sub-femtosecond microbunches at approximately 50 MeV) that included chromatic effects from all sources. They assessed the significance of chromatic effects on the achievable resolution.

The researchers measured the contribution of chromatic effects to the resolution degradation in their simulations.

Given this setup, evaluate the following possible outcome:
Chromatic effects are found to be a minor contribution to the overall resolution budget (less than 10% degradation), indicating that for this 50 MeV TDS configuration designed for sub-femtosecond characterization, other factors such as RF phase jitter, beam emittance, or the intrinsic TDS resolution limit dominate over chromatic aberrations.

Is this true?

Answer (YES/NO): YES